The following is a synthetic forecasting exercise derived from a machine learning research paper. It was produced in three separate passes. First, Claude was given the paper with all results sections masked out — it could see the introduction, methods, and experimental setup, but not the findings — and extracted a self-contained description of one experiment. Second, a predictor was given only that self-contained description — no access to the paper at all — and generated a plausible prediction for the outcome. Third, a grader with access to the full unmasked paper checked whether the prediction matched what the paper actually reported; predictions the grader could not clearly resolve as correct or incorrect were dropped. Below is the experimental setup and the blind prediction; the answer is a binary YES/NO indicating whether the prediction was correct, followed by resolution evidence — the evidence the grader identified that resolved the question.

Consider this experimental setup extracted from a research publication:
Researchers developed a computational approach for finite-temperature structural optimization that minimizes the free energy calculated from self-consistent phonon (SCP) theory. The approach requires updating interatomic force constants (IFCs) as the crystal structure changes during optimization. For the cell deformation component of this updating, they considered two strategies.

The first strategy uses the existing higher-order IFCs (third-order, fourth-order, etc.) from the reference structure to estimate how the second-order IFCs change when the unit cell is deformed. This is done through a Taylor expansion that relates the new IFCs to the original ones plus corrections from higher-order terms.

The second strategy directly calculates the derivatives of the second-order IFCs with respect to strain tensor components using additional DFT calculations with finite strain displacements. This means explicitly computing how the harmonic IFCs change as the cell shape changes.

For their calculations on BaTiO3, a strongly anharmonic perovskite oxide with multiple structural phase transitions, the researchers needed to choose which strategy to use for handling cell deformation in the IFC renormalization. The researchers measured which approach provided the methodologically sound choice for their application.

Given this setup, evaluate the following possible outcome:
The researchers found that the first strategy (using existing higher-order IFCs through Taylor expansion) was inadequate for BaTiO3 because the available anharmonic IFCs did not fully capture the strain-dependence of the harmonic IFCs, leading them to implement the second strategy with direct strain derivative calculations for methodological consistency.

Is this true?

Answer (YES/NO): NO